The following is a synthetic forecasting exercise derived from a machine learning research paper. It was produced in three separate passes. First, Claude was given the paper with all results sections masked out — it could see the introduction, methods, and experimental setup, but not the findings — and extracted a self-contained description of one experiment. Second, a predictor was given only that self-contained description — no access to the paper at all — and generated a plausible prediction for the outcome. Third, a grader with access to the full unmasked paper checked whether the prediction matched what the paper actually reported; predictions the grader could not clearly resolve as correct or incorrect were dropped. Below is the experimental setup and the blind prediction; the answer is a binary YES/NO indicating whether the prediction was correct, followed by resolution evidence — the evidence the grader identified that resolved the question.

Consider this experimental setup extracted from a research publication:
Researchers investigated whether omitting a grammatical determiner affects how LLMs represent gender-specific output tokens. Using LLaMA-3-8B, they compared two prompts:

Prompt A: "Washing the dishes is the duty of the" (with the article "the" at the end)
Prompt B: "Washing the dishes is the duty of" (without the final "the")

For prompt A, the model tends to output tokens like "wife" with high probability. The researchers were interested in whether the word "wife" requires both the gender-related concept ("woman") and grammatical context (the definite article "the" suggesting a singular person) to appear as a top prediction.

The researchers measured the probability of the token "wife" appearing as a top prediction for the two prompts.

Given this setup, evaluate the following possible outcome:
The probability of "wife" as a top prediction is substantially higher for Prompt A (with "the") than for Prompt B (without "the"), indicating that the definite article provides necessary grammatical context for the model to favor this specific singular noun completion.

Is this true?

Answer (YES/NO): YES